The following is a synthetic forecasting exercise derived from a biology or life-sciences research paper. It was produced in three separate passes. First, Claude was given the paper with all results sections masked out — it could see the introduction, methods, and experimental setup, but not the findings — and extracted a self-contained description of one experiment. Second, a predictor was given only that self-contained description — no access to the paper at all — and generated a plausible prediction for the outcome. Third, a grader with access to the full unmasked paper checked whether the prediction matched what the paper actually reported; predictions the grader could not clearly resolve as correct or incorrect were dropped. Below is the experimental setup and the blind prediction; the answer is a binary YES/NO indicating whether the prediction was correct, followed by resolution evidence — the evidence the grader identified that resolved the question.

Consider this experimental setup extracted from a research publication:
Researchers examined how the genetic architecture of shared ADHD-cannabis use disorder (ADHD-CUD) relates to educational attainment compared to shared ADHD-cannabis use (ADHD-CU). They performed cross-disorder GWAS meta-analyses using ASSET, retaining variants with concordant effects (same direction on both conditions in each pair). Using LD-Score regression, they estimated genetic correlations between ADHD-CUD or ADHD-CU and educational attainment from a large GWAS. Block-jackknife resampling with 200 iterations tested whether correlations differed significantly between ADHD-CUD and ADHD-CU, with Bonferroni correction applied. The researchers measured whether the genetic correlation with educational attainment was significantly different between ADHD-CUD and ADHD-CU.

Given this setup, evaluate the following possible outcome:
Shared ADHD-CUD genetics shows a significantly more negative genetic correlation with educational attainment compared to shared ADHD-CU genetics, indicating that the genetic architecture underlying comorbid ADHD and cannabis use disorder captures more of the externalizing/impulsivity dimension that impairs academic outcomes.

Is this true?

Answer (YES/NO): YES